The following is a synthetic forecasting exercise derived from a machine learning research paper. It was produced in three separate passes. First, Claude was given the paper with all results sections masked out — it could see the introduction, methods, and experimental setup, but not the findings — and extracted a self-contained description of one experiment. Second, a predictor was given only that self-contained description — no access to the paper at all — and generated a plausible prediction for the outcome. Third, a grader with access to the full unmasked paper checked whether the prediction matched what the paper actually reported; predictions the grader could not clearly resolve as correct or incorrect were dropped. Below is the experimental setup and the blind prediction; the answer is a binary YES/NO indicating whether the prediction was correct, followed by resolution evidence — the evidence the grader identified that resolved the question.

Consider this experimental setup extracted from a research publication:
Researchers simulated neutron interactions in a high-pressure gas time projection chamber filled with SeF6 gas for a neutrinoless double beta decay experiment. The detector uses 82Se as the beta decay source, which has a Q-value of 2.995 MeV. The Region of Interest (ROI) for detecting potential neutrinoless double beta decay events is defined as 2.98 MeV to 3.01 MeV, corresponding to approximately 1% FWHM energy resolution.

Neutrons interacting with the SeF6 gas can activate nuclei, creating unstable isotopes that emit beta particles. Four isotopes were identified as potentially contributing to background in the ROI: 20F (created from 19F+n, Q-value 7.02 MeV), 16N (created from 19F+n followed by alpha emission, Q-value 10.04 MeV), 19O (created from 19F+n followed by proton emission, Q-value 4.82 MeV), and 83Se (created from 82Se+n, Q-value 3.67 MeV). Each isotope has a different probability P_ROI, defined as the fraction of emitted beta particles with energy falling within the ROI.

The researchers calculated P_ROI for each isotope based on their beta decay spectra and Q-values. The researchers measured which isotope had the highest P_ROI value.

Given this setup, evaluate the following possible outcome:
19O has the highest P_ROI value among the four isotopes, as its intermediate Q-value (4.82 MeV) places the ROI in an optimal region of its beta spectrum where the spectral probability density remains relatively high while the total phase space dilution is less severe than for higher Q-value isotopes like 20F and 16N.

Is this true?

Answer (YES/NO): NO